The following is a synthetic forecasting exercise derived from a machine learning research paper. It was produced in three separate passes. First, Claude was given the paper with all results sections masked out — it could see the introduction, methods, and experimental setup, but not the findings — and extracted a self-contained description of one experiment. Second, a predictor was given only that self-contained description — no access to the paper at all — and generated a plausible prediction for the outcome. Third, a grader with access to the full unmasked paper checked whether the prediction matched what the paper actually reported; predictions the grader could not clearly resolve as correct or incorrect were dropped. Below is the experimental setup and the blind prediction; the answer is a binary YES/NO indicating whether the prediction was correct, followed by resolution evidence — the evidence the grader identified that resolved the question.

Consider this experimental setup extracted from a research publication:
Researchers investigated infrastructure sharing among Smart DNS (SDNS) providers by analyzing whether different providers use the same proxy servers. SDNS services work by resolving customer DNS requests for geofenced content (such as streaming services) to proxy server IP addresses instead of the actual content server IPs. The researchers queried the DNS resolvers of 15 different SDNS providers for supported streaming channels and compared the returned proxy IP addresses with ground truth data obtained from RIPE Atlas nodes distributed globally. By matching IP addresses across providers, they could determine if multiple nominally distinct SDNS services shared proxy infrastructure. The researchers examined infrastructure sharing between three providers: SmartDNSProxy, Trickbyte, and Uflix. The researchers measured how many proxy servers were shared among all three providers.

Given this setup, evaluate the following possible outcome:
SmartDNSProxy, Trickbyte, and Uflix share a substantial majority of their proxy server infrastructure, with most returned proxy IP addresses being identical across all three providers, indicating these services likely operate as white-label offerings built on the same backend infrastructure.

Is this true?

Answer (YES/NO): NO